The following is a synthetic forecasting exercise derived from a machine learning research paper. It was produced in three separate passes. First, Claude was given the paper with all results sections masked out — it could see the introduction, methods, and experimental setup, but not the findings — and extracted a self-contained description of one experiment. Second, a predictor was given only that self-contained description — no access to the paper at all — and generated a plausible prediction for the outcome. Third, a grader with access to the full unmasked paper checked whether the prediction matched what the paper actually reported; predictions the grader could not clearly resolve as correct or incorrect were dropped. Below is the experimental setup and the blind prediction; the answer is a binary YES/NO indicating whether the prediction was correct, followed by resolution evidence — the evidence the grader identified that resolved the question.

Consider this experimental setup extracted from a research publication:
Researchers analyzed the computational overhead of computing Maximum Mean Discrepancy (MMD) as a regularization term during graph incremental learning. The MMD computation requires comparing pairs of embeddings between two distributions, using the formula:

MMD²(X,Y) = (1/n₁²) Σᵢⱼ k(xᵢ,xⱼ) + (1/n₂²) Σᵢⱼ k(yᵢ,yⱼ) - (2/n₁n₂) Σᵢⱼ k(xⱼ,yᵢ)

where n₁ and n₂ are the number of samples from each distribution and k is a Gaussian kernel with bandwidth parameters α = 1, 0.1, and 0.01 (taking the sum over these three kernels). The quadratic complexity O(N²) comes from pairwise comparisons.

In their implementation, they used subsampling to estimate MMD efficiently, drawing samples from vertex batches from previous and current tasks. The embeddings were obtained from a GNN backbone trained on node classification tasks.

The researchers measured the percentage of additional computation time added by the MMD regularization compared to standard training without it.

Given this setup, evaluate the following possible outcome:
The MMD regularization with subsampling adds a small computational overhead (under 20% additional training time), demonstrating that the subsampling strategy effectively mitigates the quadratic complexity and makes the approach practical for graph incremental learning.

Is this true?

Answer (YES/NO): YES